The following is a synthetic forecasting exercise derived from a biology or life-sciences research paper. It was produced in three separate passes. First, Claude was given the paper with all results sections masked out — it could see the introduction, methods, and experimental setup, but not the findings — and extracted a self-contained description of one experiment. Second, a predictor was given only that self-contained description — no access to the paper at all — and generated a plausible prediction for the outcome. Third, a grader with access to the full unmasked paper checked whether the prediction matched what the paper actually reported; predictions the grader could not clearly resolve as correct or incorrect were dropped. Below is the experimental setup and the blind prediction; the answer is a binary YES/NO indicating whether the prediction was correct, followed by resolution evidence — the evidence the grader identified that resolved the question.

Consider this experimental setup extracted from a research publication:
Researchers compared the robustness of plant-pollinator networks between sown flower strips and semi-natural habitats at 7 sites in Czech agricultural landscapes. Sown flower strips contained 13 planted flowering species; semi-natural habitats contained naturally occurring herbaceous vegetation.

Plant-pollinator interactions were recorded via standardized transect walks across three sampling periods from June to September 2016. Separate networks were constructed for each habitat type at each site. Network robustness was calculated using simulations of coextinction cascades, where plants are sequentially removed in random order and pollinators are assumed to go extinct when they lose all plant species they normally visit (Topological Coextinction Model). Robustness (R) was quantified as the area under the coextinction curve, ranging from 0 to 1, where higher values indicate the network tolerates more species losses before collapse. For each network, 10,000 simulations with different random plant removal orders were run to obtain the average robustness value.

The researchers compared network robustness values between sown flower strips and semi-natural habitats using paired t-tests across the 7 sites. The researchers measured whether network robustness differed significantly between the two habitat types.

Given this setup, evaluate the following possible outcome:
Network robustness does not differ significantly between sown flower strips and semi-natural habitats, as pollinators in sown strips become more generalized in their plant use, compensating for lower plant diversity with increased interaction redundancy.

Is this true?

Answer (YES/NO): YES